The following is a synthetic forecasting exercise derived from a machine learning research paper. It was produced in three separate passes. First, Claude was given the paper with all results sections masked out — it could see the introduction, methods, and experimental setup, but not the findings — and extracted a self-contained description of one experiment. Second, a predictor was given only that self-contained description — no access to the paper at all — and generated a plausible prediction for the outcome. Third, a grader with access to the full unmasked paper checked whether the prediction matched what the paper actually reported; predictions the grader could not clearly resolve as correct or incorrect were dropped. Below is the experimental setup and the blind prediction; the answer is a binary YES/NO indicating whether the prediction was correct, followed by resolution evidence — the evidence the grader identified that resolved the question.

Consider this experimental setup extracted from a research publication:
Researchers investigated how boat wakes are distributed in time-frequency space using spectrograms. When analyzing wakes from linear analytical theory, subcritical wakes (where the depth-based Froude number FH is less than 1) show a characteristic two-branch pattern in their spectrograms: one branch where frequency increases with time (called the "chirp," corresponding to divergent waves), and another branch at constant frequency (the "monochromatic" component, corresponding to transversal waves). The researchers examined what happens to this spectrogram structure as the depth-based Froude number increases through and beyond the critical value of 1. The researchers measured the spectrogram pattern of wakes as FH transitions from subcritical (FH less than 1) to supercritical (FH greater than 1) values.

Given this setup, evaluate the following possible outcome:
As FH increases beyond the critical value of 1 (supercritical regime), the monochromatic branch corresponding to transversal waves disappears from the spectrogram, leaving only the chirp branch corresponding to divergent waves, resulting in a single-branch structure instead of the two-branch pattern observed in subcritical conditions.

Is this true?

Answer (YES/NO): YES